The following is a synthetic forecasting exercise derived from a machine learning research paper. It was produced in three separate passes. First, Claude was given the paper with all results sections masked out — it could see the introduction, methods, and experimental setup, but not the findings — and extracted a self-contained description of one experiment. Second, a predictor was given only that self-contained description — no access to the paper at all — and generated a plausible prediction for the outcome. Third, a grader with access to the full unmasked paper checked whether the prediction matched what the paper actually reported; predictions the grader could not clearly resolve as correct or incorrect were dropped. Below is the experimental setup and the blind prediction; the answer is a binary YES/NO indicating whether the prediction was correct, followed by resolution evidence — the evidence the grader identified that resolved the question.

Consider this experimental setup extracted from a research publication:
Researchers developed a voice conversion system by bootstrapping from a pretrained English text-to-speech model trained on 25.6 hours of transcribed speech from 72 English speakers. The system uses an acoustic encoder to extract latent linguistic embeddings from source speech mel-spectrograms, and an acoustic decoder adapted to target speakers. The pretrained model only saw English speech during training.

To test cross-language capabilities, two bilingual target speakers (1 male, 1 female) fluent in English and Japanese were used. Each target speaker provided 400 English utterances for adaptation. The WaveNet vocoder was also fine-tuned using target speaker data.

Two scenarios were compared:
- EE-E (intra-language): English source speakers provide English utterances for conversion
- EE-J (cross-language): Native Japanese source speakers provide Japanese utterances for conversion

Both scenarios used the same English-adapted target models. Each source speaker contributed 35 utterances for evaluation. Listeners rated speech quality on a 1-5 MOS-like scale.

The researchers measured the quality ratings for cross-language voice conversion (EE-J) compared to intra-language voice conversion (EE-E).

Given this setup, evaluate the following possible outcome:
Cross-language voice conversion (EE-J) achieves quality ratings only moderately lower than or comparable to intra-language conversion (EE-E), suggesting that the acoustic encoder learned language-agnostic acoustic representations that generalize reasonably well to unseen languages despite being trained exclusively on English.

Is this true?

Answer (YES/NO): NO